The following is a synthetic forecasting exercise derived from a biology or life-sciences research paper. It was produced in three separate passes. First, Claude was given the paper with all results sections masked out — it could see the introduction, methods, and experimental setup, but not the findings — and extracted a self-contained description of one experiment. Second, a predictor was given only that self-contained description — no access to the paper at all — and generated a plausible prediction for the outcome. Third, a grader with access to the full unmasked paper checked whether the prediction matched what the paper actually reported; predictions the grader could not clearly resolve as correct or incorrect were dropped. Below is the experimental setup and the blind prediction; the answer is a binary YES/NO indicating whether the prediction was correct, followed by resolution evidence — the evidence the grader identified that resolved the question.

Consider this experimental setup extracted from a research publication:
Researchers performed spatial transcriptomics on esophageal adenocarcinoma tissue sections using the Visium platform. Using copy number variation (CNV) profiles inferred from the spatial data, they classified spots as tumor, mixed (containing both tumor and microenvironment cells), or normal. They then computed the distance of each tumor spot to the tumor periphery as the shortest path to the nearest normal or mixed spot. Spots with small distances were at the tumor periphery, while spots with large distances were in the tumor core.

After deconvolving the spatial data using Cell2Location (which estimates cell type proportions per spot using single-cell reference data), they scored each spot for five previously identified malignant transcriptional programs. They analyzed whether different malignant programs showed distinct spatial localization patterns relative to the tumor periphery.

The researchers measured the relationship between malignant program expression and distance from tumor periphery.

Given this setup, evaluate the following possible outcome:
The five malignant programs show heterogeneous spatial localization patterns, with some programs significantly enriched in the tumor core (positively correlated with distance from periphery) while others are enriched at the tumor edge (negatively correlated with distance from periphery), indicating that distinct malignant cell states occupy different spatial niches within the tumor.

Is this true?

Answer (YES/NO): YES